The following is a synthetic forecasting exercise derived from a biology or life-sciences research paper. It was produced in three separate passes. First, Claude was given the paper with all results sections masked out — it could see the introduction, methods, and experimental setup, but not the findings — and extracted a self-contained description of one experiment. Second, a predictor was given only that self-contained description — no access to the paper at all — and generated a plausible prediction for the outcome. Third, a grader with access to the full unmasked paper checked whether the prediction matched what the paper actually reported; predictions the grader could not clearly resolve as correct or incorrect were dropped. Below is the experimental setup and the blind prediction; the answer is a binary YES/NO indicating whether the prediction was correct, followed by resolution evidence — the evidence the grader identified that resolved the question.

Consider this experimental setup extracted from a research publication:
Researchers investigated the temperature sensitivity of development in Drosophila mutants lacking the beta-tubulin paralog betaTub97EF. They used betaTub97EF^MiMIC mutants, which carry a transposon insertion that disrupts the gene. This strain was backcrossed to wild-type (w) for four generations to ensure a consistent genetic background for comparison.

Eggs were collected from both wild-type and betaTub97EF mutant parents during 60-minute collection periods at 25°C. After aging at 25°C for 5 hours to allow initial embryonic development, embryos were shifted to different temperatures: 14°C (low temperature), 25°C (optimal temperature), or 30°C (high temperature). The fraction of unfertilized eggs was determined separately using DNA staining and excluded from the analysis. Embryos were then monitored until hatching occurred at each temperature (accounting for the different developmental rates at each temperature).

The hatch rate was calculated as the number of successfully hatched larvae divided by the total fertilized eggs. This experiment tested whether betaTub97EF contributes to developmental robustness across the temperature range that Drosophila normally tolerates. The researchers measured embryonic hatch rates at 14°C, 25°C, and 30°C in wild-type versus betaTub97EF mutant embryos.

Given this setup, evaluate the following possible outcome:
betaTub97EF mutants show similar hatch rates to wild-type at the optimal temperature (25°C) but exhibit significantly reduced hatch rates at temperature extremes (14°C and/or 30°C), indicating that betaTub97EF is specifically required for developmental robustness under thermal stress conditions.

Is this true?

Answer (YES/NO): YES